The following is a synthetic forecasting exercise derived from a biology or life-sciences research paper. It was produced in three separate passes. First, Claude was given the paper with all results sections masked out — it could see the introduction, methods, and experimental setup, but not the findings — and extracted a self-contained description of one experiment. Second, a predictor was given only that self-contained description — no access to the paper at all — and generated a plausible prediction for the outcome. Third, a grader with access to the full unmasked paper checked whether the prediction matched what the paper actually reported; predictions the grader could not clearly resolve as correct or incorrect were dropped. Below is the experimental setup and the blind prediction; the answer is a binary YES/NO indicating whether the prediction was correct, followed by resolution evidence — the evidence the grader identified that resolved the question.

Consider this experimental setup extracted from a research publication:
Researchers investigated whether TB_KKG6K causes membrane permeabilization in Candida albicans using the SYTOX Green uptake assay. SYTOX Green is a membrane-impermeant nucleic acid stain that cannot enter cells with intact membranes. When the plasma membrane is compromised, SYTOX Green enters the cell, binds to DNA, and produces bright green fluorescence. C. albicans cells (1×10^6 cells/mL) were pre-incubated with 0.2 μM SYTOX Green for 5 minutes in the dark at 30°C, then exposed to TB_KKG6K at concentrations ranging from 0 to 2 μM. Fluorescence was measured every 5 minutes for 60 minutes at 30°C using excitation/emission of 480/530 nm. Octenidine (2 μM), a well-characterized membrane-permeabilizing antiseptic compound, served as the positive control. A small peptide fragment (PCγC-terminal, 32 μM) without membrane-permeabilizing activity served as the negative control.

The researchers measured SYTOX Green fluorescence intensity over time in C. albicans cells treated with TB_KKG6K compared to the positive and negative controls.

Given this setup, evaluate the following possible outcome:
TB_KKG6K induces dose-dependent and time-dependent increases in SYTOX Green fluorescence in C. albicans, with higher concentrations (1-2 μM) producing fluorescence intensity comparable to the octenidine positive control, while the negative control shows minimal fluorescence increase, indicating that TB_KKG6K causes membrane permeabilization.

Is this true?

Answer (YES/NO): YES